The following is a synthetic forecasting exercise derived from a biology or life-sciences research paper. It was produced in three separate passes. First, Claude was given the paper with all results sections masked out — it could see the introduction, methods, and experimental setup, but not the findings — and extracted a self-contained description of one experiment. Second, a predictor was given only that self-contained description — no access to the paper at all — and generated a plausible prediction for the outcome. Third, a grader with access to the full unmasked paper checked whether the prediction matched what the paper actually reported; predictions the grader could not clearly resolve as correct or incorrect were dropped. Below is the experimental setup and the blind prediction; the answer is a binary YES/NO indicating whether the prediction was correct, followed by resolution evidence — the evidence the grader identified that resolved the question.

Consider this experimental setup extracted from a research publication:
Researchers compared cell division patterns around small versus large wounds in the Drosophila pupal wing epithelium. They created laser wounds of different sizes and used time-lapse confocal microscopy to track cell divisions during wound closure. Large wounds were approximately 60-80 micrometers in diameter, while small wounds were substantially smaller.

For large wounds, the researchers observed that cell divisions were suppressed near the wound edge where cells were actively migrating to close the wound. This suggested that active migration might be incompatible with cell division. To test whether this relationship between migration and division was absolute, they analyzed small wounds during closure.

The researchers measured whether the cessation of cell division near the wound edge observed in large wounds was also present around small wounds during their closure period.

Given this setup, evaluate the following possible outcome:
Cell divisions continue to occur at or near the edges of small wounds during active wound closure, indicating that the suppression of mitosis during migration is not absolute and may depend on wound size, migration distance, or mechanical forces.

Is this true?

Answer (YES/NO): YES